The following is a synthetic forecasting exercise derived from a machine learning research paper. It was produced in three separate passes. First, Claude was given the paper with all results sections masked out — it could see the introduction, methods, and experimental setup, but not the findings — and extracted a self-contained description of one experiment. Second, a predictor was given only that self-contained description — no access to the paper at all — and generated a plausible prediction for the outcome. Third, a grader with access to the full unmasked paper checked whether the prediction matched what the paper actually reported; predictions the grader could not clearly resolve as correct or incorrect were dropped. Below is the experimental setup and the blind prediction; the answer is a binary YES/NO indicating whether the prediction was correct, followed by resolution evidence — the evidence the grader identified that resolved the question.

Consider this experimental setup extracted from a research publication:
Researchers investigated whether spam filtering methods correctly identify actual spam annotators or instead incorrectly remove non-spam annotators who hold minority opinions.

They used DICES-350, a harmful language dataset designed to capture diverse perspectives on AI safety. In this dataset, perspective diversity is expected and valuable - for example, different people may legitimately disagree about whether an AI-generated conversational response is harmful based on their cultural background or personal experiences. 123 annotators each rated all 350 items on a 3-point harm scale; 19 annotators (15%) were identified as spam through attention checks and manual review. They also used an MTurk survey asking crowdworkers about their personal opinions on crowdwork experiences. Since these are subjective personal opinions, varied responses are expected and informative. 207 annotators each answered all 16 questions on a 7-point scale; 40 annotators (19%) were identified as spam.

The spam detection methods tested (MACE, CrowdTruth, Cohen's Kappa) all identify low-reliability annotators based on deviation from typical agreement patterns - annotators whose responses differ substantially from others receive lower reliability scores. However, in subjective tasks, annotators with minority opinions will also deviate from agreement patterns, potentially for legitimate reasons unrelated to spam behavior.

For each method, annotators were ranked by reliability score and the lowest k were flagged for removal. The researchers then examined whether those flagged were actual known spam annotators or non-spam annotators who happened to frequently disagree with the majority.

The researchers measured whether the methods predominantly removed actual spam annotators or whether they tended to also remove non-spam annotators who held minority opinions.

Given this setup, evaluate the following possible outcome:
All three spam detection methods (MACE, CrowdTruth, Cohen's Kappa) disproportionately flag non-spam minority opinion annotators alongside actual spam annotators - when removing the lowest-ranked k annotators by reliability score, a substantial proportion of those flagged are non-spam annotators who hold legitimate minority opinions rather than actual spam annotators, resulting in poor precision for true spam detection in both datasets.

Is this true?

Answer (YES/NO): NO